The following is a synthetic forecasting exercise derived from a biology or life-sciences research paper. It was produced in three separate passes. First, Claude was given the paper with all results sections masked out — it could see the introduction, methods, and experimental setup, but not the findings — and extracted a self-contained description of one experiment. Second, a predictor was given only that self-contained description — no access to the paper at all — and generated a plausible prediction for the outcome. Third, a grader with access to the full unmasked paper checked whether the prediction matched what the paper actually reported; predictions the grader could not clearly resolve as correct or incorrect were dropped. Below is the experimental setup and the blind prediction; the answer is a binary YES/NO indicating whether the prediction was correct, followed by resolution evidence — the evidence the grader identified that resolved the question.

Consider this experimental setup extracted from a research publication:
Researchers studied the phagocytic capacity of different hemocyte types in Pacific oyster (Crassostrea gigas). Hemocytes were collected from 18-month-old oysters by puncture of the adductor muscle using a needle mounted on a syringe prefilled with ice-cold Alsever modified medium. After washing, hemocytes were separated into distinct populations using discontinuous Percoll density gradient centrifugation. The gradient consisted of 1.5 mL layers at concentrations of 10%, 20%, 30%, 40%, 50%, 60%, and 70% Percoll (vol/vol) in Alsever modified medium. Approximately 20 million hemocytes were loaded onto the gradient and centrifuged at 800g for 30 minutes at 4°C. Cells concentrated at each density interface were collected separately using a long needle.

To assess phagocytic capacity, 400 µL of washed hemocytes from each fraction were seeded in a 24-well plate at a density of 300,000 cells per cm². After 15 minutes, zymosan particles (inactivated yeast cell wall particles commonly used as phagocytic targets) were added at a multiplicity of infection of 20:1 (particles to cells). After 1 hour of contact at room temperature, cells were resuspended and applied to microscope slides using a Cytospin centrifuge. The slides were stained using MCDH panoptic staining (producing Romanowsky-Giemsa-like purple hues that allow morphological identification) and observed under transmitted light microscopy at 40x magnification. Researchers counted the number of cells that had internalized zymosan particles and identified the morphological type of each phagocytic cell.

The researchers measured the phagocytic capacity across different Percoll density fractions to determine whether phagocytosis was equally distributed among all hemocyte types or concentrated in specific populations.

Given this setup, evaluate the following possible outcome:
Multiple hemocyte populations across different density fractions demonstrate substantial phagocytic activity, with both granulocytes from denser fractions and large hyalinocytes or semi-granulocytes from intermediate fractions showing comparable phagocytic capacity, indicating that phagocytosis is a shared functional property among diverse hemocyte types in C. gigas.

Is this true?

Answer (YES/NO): NO